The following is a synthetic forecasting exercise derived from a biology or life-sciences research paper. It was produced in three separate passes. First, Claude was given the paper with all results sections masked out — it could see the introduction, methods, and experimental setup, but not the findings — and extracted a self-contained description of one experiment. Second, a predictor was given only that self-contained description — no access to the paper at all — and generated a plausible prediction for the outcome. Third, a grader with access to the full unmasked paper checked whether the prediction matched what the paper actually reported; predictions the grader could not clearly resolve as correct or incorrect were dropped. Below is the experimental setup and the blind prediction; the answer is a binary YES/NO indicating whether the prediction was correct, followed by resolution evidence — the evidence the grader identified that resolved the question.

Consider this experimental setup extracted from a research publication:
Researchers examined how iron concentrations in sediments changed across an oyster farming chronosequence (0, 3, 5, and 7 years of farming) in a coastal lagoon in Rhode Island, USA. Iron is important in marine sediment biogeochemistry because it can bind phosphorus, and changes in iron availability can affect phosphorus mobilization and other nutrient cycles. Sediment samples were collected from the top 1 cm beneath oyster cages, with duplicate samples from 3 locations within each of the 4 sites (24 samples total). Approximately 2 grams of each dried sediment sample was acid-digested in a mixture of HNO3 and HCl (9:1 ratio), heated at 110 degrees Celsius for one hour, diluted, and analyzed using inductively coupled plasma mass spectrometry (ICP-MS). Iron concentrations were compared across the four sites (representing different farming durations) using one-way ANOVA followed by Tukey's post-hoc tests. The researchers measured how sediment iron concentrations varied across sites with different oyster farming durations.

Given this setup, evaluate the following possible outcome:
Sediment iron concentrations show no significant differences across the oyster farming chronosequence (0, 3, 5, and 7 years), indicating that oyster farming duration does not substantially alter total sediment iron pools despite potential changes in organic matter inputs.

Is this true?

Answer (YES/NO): NO